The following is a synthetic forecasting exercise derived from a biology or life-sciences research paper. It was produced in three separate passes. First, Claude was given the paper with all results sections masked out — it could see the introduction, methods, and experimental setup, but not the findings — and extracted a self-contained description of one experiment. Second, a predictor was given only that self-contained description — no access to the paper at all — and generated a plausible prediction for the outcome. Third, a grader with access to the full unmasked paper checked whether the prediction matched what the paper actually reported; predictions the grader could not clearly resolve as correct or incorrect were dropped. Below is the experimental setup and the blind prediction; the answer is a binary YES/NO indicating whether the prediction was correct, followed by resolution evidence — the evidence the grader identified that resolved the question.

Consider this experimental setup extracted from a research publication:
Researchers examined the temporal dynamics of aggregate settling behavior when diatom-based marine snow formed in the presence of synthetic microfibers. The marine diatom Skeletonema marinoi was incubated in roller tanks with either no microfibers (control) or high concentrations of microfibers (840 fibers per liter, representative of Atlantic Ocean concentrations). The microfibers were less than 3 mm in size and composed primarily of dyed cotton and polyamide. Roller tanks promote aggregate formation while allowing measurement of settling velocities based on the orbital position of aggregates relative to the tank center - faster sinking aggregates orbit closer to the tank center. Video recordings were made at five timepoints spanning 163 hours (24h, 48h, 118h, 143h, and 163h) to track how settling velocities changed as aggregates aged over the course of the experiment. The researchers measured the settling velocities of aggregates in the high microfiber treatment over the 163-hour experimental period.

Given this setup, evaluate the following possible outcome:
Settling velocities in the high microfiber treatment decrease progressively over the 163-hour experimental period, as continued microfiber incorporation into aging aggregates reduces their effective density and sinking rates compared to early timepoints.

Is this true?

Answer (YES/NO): NO